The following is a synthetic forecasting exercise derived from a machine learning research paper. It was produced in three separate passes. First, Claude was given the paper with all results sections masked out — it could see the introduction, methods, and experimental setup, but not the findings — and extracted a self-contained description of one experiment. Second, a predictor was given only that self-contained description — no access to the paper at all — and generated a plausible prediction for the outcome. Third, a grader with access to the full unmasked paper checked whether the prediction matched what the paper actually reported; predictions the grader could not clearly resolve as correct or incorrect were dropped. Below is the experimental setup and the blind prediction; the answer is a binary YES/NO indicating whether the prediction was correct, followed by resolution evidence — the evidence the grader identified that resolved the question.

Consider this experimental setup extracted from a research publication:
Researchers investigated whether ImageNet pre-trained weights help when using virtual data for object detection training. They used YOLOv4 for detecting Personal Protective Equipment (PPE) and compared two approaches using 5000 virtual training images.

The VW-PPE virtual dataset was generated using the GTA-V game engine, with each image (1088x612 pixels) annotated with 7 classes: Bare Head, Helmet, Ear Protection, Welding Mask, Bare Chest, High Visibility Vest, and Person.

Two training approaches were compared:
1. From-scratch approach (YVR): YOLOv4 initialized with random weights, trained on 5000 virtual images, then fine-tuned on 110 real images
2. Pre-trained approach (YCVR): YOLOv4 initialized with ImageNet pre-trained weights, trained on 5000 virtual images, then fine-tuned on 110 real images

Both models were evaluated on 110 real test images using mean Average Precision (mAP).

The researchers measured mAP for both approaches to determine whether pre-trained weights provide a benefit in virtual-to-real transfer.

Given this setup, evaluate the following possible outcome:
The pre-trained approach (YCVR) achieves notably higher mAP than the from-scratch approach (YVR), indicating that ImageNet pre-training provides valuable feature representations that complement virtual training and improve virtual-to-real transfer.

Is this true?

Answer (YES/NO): YES